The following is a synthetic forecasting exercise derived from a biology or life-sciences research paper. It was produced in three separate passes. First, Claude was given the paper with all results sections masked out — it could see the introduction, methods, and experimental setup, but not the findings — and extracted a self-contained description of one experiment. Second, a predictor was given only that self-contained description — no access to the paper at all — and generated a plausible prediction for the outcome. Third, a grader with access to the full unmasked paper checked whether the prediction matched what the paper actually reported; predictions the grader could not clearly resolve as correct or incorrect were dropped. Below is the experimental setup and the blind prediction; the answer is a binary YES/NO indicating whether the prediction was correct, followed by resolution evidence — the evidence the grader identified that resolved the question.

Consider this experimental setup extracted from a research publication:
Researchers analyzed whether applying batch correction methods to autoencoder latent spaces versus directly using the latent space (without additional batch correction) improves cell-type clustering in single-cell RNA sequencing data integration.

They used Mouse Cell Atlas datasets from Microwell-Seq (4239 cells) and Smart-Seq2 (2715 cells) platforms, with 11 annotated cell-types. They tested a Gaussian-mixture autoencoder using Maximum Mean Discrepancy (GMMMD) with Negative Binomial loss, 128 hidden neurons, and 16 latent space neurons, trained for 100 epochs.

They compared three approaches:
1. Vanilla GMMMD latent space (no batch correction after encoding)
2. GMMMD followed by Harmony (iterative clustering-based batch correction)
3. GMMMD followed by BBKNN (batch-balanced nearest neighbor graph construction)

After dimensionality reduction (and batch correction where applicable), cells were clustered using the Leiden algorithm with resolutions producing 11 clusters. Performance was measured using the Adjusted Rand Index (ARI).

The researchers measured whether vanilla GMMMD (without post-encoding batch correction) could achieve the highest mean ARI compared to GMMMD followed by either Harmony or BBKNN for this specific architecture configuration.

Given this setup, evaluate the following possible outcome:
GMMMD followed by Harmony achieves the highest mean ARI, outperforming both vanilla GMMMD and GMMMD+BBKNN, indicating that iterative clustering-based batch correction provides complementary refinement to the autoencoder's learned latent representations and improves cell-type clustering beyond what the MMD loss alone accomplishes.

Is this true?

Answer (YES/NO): NO